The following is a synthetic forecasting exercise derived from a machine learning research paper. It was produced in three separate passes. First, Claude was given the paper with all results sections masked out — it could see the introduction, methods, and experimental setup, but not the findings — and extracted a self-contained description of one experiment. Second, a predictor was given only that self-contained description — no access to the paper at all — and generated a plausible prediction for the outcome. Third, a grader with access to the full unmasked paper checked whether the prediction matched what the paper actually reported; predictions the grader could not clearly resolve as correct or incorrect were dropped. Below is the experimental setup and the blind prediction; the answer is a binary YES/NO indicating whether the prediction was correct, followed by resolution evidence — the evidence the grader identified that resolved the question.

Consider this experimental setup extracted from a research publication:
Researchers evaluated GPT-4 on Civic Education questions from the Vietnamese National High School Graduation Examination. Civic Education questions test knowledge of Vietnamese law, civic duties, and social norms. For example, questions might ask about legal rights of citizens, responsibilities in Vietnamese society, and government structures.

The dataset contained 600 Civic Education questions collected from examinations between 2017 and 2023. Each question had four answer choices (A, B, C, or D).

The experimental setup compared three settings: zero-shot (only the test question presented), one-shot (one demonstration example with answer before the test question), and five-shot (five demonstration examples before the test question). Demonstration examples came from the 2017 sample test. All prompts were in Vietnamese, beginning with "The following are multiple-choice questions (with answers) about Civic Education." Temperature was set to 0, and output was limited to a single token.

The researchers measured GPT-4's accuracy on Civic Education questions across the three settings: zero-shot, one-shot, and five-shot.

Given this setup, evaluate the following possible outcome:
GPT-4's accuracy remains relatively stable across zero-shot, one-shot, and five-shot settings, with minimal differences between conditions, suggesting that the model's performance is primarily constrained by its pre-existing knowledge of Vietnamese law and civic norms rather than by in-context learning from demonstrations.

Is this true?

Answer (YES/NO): YES